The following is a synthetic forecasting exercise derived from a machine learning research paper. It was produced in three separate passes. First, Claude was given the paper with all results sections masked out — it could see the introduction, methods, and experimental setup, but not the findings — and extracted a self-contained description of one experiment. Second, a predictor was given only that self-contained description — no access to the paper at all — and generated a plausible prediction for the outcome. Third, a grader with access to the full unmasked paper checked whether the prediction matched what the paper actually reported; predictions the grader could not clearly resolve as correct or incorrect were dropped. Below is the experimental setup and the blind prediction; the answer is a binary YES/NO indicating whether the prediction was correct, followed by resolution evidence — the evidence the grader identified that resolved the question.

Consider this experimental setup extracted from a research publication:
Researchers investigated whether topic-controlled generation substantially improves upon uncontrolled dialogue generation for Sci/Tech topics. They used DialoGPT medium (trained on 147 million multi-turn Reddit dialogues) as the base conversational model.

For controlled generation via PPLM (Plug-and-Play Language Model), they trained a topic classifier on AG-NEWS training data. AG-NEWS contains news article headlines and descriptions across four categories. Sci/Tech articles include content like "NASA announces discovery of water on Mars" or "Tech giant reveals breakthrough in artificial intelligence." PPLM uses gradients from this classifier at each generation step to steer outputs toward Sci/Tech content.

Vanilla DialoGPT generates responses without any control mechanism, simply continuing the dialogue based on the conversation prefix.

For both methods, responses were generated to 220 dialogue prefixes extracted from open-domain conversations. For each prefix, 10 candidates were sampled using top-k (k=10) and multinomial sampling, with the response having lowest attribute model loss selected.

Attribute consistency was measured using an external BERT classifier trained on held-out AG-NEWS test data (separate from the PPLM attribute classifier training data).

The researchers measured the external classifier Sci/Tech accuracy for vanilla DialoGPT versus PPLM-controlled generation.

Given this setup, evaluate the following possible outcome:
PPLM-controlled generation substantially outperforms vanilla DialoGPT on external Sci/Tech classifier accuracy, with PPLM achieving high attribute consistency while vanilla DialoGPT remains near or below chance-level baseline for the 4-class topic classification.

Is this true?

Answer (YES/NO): NO